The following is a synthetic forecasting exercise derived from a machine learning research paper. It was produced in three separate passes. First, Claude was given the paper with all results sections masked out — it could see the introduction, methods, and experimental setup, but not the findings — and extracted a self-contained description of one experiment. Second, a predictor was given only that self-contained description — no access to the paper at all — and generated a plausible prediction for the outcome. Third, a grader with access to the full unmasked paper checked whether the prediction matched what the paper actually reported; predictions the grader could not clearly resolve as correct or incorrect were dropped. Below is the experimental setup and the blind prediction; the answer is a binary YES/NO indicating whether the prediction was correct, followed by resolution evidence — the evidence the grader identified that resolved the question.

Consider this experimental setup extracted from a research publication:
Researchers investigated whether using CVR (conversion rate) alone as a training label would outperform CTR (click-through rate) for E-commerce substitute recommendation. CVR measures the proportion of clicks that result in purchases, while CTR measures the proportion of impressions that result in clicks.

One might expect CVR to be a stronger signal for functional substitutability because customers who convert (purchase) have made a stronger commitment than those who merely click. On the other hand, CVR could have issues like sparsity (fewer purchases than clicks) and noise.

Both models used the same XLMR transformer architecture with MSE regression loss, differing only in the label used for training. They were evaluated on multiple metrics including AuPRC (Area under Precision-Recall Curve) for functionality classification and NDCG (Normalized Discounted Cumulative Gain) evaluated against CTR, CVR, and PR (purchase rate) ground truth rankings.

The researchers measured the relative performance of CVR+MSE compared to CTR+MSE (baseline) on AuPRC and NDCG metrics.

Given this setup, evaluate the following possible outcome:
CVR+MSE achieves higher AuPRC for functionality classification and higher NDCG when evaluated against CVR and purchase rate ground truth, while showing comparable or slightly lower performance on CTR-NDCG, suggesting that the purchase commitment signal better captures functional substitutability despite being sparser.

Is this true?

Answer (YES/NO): NO